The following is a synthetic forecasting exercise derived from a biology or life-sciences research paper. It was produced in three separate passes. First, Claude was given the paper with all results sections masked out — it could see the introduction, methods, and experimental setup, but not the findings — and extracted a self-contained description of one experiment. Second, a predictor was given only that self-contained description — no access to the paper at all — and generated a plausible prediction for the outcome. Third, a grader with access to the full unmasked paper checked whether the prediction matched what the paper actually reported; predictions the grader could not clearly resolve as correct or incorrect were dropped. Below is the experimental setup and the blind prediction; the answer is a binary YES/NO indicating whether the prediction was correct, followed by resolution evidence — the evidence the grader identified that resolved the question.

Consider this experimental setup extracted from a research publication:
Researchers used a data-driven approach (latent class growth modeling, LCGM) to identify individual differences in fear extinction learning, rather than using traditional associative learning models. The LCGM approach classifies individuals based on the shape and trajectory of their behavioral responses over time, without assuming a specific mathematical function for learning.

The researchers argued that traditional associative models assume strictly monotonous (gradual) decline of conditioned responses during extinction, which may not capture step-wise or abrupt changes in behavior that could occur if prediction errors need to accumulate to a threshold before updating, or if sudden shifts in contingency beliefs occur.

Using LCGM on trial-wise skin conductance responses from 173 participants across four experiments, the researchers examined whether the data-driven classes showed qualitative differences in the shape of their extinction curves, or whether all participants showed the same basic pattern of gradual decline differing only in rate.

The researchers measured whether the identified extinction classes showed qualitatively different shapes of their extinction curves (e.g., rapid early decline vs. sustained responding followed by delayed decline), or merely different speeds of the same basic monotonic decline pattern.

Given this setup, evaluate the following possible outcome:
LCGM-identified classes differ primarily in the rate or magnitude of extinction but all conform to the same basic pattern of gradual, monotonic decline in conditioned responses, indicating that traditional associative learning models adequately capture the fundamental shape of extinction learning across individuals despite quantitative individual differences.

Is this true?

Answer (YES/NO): NO